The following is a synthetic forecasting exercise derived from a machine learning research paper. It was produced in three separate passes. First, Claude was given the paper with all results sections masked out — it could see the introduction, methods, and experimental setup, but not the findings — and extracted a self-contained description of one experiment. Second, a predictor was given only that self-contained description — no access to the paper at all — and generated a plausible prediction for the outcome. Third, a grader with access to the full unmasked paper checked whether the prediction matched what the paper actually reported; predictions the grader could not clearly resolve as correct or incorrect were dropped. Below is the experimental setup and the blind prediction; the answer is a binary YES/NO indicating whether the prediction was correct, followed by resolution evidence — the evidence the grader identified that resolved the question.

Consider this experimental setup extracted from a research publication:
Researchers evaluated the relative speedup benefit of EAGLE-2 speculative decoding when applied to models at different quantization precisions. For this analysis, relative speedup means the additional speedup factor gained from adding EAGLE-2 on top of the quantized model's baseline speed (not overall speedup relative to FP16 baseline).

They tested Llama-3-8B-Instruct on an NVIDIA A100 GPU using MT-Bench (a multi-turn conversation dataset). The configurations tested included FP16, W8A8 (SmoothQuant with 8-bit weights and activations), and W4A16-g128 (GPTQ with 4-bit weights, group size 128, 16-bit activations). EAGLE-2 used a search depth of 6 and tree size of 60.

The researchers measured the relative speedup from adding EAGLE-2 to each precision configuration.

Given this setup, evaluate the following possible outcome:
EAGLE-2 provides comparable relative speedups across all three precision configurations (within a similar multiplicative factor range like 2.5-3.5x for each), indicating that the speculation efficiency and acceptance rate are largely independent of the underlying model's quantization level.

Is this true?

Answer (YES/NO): NO